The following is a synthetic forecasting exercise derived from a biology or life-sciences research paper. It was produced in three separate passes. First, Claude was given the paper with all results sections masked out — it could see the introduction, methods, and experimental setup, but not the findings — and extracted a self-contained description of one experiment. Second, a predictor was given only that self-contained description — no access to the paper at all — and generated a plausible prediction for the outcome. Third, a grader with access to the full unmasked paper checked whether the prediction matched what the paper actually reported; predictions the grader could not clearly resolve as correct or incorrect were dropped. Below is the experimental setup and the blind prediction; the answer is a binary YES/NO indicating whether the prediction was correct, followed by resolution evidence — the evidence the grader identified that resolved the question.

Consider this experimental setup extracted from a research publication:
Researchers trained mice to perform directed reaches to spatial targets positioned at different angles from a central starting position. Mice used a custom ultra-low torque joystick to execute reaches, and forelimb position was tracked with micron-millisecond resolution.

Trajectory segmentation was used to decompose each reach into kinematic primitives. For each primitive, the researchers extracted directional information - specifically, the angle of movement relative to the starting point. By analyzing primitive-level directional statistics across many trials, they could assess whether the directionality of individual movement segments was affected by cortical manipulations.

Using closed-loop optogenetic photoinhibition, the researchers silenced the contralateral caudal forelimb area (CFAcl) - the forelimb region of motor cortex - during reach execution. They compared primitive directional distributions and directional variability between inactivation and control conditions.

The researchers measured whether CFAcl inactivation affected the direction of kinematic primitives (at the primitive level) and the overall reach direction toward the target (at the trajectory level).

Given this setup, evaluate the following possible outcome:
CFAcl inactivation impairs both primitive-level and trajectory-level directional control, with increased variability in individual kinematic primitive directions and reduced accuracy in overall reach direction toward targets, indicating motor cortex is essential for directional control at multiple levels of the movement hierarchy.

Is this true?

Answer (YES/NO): NO